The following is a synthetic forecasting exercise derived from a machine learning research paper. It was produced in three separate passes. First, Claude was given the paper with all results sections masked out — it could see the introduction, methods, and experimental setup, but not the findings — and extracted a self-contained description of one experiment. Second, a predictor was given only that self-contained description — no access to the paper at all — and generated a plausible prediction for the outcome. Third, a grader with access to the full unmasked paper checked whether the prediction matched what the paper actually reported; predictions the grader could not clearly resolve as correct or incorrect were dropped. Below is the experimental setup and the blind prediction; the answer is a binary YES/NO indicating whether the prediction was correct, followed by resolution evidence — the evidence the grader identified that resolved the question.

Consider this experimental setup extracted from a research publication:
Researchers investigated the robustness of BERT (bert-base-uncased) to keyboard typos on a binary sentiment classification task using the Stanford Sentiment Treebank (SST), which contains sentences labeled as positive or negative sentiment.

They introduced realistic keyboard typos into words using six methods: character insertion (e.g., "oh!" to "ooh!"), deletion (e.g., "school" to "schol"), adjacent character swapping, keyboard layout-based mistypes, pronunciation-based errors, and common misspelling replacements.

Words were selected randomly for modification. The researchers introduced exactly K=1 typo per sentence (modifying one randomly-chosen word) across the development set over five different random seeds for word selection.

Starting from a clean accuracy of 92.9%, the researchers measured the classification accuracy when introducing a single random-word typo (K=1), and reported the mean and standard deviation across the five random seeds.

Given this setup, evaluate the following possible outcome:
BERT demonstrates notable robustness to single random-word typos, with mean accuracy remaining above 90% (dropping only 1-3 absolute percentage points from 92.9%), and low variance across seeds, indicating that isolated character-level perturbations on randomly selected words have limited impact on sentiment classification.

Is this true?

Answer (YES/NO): NO